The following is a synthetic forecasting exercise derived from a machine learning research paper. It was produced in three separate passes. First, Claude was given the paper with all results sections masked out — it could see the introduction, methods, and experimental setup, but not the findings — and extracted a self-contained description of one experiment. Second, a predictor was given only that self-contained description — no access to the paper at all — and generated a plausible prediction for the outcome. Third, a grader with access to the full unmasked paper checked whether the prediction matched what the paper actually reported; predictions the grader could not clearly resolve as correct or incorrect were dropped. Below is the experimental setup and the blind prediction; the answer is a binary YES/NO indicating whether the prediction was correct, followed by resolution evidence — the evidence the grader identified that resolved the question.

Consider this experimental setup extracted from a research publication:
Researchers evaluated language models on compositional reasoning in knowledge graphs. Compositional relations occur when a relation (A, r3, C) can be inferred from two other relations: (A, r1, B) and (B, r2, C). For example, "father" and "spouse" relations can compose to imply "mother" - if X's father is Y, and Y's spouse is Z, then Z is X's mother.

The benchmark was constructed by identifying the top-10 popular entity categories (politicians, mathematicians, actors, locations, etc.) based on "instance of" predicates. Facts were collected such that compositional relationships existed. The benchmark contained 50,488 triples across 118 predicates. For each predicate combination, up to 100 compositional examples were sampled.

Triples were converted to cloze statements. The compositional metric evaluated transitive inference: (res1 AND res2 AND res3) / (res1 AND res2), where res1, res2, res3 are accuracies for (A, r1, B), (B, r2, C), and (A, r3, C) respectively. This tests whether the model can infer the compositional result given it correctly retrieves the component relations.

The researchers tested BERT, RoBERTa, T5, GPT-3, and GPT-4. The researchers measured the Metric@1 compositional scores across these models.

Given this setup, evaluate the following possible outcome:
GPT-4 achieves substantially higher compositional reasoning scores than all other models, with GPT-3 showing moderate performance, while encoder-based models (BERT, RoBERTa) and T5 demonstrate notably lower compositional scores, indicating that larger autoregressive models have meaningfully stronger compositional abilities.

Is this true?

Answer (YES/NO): NO